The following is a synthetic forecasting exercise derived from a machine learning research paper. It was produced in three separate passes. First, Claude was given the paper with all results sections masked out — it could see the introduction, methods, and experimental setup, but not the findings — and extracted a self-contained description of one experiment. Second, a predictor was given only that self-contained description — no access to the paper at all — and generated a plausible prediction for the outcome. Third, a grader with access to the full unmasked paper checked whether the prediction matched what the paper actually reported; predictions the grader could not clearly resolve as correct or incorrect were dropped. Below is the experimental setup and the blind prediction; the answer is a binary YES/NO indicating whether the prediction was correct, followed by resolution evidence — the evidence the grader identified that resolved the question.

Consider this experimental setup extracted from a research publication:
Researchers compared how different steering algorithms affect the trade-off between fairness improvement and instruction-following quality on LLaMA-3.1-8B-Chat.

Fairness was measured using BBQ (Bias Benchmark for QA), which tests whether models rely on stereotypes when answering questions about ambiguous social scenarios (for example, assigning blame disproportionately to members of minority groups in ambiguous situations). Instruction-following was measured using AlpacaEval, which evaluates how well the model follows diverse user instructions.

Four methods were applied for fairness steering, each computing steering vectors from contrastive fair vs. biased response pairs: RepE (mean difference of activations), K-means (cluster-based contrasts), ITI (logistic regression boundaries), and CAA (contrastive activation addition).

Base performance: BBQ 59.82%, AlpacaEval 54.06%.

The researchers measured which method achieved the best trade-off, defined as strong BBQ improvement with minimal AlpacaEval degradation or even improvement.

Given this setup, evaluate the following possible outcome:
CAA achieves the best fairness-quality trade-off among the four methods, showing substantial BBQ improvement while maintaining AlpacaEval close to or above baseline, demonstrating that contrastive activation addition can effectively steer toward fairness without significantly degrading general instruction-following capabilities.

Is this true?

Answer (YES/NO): YES